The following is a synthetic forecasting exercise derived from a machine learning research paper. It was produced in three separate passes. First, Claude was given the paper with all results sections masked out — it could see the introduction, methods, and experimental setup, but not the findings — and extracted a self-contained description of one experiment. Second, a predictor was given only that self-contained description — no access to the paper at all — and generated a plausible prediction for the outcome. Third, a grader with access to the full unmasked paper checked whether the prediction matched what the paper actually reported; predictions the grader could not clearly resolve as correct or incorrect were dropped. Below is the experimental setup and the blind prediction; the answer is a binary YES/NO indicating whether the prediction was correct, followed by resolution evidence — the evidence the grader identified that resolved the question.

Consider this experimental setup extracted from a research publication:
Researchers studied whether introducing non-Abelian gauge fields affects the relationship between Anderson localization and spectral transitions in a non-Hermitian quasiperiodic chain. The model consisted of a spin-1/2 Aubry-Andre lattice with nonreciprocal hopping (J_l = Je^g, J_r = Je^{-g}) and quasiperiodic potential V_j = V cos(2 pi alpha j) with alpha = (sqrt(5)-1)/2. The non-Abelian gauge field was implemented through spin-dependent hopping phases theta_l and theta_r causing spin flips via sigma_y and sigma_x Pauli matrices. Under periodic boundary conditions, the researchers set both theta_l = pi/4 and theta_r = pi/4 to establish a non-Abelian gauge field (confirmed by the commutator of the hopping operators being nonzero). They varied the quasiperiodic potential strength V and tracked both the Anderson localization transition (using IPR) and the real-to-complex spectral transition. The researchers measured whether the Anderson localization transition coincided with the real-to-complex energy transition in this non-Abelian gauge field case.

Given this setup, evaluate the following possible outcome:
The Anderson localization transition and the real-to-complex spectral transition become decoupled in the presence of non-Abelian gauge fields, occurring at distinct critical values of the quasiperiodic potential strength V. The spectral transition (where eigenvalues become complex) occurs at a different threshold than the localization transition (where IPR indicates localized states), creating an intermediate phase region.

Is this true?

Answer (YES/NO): NO